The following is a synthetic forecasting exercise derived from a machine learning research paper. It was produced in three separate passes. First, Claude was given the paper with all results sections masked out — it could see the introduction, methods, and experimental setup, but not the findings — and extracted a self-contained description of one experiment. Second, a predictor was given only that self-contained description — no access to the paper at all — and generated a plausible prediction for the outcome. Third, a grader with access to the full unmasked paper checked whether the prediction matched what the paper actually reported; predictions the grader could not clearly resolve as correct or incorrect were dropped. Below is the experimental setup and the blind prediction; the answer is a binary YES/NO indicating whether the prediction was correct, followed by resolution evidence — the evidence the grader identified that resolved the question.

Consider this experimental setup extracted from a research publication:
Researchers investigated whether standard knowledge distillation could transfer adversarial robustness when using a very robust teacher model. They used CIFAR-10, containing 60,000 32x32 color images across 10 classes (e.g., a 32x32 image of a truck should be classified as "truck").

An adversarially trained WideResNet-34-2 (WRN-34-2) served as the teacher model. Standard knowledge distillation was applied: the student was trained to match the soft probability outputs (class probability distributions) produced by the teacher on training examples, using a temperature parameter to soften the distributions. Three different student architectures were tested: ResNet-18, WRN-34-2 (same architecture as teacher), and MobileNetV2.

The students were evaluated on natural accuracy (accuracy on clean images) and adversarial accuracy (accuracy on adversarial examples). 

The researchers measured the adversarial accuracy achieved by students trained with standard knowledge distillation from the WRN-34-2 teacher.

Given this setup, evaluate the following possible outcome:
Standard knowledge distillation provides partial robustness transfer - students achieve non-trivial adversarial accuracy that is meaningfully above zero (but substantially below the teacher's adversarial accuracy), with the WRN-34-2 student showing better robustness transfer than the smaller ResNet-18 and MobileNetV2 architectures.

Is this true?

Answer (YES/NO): NO